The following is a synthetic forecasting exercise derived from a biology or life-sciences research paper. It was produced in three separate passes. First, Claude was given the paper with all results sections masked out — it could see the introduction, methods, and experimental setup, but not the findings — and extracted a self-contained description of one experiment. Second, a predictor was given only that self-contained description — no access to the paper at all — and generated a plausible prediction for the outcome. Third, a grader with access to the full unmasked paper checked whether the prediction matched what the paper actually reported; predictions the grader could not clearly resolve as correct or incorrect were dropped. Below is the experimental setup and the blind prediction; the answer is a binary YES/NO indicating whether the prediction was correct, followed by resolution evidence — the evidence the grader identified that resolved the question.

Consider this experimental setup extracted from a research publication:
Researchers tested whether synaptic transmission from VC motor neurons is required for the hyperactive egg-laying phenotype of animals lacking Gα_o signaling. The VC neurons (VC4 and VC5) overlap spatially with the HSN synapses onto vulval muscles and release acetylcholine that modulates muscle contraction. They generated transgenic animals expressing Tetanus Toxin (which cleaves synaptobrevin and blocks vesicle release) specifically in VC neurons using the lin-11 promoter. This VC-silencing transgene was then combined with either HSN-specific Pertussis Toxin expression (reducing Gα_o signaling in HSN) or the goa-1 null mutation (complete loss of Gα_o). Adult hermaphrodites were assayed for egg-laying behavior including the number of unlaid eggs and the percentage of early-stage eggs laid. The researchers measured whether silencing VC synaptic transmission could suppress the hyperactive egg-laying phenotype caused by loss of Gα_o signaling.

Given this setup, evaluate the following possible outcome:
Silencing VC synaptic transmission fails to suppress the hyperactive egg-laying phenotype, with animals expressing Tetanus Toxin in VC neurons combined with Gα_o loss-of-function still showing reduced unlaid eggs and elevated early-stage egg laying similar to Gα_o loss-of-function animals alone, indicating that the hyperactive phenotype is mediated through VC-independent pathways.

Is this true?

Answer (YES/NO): YES